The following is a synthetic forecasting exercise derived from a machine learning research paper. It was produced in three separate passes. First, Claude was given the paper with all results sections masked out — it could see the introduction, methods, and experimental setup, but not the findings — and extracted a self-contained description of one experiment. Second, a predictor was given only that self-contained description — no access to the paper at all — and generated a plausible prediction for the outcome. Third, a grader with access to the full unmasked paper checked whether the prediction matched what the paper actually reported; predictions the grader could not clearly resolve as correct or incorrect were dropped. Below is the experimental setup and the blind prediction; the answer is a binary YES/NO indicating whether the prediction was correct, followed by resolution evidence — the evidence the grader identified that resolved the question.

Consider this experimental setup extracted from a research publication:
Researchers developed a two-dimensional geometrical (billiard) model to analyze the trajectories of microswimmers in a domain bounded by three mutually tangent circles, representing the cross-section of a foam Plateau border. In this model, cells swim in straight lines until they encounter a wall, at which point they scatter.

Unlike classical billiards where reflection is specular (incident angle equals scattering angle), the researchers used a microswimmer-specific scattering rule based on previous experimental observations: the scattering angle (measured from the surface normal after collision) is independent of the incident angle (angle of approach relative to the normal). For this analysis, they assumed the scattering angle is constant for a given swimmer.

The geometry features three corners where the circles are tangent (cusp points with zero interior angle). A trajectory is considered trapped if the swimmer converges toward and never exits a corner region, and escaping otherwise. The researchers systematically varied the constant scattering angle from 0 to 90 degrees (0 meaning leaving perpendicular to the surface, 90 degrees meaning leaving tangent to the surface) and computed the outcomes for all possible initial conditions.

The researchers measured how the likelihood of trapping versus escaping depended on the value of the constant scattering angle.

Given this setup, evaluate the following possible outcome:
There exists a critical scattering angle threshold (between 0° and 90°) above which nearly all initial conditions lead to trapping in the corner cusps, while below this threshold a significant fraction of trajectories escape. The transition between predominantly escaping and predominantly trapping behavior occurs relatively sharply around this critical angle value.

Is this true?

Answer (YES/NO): NO